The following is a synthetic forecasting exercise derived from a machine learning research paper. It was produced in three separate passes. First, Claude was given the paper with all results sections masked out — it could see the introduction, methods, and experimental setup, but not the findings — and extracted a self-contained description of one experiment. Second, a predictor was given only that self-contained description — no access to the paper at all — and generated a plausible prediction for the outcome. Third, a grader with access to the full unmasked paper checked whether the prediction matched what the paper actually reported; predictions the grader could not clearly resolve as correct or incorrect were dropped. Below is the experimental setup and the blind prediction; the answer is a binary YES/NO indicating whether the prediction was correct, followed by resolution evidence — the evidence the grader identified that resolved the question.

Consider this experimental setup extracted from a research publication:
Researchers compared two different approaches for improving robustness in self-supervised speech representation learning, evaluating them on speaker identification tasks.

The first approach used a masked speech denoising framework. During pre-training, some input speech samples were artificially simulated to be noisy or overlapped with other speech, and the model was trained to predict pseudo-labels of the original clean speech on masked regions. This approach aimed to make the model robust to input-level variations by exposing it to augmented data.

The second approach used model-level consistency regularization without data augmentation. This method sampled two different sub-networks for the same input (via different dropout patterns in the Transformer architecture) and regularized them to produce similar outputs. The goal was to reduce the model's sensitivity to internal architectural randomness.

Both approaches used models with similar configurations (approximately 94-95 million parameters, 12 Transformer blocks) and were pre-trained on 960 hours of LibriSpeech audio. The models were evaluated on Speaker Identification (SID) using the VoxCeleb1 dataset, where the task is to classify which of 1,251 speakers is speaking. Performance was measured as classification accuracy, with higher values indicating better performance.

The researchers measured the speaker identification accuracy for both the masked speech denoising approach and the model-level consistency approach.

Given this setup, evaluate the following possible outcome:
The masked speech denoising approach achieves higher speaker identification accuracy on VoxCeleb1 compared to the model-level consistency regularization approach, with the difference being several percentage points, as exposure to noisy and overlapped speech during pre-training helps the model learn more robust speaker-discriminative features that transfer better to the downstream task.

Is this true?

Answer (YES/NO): NO